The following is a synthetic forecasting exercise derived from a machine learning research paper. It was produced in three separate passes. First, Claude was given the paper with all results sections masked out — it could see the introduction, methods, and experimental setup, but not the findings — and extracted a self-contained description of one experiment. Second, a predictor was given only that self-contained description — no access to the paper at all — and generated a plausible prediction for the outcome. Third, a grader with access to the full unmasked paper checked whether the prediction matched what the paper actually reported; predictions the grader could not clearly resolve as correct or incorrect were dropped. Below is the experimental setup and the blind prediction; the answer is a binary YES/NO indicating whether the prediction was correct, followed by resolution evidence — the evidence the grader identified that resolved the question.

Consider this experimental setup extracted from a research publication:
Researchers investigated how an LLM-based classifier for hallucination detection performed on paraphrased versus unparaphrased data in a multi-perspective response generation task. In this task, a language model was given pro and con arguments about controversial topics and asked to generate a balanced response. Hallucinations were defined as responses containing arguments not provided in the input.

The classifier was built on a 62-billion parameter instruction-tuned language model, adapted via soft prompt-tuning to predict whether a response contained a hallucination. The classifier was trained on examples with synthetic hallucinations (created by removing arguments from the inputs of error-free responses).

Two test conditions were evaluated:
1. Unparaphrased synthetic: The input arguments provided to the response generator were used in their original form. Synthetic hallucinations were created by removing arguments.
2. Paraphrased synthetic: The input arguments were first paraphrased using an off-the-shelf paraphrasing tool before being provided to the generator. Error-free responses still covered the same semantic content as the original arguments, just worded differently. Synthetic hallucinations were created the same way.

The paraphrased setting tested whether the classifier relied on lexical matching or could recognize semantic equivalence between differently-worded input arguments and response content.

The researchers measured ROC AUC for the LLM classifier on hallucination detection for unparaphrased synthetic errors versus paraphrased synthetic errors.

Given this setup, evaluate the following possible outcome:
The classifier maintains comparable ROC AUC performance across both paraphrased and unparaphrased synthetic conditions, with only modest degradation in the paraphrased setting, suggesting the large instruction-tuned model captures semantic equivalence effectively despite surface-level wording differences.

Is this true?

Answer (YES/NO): YES